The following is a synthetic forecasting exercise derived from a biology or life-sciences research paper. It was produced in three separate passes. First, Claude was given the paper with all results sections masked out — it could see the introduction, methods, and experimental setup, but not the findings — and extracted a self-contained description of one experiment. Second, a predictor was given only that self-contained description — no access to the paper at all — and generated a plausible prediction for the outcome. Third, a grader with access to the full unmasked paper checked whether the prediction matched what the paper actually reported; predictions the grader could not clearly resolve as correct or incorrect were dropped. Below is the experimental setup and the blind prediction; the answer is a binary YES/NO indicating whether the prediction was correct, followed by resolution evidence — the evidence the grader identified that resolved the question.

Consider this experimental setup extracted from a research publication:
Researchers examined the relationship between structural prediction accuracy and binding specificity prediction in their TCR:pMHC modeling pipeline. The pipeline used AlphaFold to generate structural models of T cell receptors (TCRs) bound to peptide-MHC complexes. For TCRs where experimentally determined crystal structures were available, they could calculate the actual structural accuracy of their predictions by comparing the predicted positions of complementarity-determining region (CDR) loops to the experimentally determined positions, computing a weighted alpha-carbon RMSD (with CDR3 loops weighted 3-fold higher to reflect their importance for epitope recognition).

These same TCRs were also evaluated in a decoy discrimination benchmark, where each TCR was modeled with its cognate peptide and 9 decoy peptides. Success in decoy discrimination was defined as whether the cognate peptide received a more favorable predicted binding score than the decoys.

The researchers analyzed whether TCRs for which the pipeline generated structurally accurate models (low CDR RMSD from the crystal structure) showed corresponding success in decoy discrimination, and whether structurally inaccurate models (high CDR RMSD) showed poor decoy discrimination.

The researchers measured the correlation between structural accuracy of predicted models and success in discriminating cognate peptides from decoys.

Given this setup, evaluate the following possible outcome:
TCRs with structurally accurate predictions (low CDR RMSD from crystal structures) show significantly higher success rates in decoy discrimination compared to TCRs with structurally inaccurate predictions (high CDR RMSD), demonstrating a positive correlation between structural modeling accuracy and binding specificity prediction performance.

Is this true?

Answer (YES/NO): YES